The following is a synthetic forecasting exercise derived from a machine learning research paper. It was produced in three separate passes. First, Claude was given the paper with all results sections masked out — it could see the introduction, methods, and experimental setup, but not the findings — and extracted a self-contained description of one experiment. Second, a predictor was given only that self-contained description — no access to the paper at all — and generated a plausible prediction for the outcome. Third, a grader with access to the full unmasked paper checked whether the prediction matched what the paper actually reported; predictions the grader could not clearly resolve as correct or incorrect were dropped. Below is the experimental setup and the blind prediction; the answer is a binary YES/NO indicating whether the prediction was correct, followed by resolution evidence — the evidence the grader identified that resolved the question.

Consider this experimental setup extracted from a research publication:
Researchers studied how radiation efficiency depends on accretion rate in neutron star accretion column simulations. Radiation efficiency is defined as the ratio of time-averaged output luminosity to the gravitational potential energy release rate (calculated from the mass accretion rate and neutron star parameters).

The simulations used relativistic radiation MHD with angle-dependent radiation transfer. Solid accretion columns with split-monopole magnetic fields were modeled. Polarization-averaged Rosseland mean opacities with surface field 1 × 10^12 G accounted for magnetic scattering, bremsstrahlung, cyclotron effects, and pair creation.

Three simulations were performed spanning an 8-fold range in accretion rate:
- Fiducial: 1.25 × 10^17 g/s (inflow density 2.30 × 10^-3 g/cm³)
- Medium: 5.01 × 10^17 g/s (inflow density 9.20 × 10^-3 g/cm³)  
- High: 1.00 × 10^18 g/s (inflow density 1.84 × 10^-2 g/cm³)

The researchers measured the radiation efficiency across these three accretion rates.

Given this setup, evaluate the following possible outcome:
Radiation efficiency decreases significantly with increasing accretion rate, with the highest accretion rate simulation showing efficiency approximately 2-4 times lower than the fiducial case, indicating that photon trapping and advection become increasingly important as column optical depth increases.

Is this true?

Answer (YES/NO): NO